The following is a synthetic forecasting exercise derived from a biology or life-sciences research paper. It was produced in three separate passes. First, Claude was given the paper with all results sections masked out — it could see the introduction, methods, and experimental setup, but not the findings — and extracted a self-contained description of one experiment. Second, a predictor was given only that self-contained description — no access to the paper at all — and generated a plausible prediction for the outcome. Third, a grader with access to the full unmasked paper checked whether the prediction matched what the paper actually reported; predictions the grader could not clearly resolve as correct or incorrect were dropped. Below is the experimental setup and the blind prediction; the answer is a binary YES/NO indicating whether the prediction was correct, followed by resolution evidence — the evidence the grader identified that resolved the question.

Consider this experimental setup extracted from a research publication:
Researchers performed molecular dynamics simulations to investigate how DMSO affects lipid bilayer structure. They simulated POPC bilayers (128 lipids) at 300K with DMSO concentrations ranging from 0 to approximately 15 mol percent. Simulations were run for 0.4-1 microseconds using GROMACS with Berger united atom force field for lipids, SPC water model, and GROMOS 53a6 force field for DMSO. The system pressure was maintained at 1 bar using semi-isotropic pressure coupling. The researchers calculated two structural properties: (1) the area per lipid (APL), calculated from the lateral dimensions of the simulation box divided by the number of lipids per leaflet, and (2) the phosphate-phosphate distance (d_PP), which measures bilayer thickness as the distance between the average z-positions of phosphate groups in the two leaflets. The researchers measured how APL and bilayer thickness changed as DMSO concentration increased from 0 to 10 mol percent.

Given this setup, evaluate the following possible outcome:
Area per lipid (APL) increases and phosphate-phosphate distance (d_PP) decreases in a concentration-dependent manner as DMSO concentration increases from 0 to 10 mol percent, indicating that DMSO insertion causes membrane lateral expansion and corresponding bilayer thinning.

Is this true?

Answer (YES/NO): YES